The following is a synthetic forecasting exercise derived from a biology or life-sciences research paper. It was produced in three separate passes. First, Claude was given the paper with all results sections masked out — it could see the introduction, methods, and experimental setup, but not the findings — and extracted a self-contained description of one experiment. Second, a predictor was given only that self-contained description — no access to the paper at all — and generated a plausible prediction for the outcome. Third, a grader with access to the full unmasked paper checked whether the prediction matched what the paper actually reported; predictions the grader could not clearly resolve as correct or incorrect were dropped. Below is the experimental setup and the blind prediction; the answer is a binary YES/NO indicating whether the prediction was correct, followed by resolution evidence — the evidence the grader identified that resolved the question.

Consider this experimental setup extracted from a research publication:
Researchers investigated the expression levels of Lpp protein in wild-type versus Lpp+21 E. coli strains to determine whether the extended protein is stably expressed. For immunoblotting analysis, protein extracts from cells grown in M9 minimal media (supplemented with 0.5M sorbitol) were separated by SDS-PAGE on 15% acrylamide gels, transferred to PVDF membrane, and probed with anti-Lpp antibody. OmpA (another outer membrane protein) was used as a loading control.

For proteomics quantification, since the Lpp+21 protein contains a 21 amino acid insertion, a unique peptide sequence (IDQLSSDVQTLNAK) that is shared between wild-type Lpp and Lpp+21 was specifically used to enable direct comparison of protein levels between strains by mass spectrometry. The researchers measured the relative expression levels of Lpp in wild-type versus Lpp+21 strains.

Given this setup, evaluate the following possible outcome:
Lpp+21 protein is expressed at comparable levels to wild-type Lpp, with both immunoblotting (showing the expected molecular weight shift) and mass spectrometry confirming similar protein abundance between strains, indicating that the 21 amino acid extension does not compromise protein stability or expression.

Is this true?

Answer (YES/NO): NO